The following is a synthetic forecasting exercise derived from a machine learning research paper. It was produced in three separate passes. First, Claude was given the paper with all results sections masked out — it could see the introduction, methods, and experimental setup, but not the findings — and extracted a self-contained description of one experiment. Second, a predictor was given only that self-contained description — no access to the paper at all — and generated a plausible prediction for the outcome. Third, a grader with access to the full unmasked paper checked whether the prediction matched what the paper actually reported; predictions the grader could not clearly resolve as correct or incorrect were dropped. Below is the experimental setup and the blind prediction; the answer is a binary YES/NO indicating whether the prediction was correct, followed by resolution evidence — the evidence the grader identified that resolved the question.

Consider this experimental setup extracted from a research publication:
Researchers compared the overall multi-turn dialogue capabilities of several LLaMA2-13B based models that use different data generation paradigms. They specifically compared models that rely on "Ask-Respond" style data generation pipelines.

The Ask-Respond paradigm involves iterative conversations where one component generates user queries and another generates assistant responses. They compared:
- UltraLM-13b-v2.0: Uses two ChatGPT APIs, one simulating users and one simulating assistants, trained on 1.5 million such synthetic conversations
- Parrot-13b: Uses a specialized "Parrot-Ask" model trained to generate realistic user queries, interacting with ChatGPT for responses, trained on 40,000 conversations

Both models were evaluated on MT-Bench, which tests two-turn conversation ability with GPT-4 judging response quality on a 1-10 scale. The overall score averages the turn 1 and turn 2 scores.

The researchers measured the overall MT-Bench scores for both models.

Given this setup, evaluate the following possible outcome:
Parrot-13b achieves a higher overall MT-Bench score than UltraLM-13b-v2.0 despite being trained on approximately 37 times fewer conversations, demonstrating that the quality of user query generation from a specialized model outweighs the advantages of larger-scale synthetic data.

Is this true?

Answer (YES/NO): YES